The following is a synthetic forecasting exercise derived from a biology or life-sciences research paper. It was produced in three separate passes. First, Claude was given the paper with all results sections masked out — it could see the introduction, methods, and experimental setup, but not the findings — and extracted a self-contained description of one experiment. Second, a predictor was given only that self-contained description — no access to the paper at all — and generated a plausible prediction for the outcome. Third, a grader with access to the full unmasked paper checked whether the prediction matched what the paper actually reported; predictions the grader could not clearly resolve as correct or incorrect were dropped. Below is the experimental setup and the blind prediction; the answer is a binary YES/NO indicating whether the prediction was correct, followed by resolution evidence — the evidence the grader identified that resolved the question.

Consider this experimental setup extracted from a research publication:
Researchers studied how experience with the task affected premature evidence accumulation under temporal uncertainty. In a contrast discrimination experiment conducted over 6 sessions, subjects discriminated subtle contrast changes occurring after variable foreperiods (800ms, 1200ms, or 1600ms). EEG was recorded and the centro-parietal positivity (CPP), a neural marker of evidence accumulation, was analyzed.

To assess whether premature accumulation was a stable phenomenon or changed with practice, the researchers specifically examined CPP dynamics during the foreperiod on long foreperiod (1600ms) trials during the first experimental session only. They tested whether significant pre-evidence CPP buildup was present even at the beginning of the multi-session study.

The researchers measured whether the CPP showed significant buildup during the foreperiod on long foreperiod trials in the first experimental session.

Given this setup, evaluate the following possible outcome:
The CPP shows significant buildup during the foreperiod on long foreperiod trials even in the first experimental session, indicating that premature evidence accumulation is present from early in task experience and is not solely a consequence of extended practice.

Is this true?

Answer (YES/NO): YES